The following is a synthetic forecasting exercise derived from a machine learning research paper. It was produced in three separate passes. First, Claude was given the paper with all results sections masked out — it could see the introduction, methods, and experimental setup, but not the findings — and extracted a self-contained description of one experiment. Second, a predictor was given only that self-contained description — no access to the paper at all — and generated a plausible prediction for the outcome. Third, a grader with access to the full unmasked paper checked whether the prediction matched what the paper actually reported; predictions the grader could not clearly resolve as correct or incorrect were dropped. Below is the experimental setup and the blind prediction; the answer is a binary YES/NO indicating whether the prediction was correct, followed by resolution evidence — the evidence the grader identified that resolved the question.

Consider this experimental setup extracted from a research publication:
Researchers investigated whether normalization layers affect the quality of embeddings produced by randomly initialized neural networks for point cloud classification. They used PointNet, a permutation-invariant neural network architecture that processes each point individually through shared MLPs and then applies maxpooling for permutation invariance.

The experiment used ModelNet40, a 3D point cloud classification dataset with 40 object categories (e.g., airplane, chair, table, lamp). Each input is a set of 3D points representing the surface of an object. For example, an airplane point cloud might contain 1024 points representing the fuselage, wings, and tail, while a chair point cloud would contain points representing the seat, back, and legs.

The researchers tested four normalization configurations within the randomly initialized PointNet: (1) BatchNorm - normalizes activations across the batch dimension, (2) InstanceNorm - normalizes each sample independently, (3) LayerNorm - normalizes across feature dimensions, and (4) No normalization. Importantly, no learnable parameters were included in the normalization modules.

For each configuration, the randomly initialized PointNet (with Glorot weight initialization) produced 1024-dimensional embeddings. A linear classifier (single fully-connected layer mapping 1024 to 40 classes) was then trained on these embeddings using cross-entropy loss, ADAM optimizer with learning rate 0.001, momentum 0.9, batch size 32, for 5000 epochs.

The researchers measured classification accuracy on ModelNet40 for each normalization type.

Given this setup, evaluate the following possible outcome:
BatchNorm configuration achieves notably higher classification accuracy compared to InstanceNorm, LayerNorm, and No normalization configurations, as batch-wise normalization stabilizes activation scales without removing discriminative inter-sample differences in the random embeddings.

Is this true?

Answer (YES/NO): NO